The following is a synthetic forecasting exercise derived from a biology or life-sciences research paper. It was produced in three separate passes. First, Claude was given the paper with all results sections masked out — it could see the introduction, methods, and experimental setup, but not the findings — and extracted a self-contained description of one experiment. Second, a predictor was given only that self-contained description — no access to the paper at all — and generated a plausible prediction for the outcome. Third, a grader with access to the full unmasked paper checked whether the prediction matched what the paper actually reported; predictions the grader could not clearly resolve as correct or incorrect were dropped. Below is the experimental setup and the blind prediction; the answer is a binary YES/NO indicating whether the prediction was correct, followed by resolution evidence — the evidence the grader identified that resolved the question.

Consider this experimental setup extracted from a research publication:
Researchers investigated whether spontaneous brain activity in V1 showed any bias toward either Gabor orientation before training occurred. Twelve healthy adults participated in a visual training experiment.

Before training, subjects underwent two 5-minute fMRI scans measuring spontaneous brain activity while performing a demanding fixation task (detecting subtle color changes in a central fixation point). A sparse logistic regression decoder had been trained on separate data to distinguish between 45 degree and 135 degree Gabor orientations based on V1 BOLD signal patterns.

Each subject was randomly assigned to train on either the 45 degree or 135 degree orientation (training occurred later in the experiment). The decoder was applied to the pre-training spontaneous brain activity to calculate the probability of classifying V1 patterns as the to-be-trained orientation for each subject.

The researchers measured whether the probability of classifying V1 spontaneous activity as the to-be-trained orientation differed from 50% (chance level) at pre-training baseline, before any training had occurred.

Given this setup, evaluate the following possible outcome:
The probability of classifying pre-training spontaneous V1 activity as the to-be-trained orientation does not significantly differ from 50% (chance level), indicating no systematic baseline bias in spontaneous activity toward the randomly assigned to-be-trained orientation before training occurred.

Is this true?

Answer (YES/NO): YES